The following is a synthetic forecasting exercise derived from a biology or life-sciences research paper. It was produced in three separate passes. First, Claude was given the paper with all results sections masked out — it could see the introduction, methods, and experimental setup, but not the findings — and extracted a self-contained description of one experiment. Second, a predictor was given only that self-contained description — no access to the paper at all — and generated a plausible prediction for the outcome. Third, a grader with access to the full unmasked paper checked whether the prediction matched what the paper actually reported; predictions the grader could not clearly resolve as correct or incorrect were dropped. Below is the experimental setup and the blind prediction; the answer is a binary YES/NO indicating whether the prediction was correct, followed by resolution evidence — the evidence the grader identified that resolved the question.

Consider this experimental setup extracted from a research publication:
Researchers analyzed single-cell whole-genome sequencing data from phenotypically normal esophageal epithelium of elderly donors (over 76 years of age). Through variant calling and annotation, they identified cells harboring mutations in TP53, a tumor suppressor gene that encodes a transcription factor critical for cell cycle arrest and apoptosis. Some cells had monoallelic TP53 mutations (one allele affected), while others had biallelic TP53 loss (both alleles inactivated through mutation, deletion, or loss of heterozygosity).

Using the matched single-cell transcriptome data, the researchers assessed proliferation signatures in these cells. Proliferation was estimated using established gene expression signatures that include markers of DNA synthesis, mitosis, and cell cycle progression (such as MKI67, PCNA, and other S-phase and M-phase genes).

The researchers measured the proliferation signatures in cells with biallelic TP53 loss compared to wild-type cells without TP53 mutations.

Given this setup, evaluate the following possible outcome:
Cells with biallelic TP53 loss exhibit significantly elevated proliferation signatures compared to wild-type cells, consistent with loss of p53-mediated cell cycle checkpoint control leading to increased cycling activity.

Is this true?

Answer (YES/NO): NO